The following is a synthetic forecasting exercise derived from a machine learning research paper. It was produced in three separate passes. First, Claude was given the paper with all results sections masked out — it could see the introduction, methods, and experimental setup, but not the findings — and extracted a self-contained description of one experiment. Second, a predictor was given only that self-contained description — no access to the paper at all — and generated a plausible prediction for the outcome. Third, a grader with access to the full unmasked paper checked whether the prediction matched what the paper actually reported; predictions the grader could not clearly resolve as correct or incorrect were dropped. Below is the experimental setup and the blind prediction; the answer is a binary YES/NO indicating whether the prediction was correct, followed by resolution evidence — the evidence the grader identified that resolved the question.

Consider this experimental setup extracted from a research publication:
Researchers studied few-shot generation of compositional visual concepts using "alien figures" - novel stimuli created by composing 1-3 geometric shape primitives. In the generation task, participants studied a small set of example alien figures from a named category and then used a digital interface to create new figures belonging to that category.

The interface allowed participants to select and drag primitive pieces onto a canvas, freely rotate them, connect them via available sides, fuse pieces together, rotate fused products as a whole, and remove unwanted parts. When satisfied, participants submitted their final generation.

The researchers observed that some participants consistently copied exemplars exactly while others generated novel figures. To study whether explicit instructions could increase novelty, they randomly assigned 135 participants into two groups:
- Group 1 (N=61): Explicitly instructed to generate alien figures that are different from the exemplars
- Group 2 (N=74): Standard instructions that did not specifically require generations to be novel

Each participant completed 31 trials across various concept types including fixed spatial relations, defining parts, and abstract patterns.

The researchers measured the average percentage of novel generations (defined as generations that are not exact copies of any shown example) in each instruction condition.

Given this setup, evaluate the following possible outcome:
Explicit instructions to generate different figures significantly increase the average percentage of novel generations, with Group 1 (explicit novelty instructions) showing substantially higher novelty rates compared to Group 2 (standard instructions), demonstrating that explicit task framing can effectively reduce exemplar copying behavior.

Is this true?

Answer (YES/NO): NO